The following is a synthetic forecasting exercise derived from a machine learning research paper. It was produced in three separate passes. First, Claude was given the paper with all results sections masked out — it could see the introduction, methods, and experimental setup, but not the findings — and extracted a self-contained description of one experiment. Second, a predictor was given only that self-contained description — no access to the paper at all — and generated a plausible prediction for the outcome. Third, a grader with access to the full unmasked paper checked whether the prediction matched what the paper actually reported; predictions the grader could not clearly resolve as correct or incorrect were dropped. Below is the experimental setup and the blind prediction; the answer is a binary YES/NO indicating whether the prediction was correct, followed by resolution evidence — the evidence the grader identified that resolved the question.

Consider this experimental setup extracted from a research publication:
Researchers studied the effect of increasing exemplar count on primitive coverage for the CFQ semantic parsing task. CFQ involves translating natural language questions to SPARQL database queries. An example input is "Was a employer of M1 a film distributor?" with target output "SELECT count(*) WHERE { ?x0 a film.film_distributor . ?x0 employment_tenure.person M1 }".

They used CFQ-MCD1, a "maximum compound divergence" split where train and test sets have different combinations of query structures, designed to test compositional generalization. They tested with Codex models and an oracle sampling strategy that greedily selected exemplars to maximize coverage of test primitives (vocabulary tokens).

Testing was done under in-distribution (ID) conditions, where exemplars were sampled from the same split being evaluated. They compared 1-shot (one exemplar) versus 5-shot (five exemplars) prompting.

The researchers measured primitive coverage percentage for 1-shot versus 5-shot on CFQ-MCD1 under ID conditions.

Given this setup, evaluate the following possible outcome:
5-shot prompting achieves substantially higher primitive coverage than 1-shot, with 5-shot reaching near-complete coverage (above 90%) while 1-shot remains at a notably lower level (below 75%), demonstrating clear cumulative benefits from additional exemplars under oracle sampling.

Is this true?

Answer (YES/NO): YES